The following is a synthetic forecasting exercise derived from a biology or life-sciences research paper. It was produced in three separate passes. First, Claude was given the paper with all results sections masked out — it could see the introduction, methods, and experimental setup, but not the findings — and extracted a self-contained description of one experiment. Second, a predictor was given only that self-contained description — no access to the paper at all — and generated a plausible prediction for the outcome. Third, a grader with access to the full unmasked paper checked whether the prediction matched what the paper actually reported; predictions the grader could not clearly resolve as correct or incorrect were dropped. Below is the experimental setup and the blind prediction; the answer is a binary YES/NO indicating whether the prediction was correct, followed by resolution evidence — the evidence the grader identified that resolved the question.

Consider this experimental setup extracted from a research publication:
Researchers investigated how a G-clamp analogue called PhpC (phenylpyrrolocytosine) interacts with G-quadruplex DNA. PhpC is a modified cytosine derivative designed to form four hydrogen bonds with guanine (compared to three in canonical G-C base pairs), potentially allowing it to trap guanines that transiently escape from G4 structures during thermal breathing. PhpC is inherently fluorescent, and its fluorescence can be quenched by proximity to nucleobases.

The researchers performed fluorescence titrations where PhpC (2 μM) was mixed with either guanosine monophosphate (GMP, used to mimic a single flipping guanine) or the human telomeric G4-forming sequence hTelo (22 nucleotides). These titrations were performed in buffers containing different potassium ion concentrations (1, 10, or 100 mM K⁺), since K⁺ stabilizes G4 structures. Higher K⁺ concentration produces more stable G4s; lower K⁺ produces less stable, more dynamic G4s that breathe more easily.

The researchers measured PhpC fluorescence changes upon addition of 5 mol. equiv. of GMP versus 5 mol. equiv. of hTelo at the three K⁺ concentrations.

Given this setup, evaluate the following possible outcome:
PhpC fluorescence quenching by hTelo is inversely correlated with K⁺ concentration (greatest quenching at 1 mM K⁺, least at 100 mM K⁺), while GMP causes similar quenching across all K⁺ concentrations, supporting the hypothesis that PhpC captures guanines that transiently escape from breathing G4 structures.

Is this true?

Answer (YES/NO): YES